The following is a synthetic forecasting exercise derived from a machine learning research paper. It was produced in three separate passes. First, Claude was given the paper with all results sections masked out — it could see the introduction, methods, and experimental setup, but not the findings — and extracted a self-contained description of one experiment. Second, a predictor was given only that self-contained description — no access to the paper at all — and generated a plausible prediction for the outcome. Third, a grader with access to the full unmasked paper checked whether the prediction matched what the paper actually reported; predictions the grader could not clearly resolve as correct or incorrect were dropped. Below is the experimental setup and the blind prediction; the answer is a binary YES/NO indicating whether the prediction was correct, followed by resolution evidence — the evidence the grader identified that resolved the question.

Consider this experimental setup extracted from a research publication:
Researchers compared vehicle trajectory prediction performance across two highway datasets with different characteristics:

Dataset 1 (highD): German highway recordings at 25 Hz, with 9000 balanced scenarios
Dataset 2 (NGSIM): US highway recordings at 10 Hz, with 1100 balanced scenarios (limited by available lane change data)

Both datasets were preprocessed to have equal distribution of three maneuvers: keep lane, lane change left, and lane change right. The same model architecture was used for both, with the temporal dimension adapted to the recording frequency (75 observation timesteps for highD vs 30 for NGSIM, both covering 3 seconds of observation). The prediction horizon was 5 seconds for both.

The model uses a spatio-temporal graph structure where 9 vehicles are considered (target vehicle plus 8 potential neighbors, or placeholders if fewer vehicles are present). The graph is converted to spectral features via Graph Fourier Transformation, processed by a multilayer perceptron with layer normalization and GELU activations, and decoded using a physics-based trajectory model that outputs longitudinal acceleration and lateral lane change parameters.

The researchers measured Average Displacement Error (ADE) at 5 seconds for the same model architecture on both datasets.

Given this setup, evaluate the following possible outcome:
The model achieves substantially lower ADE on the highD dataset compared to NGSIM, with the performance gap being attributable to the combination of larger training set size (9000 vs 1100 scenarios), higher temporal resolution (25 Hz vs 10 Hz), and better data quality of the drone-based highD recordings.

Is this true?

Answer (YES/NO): NO